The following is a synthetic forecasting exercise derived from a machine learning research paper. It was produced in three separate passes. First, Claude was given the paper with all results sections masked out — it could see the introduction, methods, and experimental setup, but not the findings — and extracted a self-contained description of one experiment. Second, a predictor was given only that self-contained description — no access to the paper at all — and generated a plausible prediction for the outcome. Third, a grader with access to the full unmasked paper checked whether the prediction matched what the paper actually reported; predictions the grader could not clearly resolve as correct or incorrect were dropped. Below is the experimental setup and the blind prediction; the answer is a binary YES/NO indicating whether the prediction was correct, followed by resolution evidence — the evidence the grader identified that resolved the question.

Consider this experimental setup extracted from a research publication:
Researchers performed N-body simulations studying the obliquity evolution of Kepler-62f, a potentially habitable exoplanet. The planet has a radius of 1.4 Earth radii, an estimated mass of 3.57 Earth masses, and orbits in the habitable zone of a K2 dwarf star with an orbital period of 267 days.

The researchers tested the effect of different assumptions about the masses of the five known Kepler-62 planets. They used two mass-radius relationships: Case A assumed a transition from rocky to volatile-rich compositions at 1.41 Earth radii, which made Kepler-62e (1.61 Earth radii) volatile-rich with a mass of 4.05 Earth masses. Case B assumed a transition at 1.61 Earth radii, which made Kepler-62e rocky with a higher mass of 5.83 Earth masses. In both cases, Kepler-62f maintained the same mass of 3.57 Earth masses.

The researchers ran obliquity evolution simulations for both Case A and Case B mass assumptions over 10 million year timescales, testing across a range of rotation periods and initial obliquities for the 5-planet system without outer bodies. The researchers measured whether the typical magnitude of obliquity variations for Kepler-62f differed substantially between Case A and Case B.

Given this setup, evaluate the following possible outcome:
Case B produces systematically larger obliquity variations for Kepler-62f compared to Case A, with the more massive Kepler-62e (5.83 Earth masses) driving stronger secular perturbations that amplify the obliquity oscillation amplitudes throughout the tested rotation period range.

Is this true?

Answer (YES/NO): NO